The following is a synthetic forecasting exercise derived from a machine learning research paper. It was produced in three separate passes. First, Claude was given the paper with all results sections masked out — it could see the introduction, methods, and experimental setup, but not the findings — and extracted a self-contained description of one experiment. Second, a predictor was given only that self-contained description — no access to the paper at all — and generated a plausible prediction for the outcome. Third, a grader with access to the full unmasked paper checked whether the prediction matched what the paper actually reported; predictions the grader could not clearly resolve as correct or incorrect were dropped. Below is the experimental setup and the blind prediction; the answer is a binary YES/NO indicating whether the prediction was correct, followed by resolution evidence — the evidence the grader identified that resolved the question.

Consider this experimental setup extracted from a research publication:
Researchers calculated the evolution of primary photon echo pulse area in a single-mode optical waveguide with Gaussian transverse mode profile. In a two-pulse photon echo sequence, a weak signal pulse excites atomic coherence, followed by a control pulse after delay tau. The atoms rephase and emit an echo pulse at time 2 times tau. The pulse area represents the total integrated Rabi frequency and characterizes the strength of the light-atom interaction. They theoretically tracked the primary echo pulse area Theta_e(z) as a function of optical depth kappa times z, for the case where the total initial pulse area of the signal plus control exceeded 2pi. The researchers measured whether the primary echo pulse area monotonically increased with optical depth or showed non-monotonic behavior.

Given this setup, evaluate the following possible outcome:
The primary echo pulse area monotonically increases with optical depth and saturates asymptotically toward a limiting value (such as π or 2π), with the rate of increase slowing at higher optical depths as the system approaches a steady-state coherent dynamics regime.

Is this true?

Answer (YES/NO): NO